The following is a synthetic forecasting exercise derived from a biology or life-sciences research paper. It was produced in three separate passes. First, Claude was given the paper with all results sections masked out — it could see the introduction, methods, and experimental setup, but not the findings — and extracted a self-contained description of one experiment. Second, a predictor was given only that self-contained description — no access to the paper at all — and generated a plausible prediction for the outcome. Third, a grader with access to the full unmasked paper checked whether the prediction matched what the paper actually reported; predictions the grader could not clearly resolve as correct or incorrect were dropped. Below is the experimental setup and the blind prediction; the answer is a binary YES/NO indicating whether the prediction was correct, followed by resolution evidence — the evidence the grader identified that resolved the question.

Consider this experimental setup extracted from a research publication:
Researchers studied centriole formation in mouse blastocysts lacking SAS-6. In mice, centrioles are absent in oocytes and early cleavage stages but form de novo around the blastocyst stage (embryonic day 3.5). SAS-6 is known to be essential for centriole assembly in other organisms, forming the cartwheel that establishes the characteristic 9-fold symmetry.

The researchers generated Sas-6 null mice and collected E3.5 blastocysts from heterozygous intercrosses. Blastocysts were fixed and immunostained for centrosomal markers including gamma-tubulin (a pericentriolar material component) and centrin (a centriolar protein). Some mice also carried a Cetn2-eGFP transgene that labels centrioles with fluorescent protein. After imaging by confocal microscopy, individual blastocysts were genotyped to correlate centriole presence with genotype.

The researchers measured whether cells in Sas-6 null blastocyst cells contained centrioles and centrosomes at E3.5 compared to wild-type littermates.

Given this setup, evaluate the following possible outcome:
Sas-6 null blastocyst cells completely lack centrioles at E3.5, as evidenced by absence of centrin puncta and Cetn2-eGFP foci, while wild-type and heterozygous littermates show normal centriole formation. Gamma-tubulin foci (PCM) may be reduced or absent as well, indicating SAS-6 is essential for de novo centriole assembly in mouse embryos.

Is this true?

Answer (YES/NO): YES